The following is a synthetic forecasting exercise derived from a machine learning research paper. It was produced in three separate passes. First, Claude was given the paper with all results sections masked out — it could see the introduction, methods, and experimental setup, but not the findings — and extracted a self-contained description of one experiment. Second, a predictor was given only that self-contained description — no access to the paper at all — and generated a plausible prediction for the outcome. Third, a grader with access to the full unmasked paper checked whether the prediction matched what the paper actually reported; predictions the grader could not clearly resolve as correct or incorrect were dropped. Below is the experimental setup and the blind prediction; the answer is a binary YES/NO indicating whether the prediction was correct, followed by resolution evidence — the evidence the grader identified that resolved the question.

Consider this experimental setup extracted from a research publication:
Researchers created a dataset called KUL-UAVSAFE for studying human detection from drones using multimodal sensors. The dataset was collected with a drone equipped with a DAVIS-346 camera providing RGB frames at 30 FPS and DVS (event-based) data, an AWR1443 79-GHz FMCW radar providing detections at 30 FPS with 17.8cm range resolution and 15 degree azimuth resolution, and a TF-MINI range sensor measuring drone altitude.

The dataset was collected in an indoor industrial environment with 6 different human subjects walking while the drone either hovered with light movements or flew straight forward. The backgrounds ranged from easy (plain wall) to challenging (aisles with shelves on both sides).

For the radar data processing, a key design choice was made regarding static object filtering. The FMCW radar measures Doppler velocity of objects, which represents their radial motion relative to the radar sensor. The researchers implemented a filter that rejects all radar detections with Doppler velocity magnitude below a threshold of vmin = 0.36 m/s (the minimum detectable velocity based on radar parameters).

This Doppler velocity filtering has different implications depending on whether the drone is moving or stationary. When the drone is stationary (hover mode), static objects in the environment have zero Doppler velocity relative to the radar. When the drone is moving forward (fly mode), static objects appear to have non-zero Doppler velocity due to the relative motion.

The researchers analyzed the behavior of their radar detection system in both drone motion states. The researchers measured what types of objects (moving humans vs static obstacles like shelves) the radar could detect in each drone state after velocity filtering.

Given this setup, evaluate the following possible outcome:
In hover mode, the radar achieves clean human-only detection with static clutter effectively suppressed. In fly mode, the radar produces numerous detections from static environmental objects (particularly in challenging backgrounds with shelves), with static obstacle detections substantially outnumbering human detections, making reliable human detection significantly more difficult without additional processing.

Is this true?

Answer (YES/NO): NO